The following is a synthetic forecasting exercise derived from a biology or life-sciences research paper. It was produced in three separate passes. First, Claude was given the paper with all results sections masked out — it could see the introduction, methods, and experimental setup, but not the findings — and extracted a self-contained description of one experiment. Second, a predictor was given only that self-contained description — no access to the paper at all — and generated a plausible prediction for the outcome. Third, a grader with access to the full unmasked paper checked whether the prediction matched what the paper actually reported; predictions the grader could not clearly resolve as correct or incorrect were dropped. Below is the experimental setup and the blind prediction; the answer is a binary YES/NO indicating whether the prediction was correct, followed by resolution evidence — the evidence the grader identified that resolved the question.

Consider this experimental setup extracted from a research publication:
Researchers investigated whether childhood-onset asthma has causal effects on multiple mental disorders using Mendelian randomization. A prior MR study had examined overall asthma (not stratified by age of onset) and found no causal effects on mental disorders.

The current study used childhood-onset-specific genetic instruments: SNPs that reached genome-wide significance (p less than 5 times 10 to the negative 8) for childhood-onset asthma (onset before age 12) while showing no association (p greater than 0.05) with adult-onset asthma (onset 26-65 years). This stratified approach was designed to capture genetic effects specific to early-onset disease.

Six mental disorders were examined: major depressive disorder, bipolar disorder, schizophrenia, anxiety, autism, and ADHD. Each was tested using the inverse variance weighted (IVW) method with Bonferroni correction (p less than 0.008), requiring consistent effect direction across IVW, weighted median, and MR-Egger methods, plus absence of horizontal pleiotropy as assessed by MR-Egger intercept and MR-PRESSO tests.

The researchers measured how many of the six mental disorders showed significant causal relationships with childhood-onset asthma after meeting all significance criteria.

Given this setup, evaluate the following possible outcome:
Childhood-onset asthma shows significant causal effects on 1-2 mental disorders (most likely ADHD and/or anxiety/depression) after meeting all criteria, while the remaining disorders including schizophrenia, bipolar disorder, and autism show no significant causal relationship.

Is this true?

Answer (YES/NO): NO